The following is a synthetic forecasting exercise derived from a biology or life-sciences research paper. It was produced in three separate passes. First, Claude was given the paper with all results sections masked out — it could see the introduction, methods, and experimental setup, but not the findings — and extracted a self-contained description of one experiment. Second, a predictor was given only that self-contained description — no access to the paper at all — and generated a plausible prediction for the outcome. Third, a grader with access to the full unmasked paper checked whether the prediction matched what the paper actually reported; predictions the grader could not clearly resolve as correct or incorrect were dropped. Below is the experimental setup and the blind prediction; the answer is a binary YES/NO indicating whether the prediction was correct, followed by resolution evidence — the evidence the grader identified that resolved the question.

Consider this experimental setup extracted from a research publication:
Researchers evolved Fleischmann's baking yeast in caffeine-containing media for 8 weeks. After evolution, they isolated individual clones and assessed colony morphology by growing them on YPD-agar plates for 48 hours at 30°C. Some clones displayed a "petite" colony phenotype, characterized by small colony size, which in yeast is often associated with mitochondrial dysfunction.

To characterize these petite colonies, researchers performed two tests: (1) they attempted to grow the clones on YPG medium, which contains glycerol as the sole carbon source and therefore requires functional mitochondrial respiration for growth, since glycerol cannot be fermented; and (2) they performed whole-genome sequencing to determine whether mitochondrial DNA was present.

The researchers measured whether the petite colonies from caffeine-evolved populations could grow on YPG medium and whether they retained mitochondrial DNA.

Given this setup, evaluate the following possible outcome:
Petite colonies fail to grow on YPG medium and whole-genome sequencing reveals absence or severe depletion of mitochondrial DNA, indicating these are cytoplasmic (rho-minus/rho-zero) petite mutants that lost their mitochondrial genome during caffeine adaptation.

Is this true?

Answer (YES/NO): YES